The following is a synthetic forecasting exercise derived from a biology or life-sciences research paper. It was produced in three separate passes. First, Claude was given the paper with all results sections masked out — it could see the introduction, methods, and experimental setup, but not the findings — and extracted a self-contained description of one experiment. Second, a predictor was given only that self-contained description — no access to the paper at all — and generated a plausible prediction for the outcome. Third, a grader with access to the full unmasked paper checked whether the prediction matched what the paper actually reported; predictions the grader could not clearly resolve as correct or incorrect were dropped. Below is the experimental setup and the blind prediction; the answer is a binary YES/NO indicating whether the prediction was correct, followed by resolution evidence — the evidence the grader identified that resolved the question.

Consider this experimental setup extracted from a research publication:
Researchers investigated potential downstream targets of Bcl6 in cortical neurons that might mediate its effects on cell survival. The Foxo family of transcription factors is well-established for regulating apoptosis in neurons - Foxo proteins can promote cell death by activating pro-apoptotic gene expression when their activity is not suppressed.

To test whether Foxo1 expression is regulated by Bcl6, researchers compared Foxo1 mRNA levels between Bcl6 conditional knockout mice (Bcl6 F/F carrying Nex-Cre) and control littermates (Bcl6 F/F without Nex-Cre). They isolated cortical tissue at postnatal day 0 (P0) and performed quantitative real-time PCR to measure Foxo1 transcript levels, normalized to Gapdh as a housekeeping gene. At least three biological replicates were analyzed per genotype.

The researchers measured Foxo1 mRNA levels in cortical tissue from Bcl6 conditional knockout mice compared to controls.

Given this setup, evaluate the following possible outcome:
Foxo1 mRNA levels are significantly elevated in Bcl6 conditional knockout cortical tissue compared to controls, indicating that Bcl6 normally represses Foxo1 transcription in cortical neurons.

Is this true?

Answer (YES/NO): YES